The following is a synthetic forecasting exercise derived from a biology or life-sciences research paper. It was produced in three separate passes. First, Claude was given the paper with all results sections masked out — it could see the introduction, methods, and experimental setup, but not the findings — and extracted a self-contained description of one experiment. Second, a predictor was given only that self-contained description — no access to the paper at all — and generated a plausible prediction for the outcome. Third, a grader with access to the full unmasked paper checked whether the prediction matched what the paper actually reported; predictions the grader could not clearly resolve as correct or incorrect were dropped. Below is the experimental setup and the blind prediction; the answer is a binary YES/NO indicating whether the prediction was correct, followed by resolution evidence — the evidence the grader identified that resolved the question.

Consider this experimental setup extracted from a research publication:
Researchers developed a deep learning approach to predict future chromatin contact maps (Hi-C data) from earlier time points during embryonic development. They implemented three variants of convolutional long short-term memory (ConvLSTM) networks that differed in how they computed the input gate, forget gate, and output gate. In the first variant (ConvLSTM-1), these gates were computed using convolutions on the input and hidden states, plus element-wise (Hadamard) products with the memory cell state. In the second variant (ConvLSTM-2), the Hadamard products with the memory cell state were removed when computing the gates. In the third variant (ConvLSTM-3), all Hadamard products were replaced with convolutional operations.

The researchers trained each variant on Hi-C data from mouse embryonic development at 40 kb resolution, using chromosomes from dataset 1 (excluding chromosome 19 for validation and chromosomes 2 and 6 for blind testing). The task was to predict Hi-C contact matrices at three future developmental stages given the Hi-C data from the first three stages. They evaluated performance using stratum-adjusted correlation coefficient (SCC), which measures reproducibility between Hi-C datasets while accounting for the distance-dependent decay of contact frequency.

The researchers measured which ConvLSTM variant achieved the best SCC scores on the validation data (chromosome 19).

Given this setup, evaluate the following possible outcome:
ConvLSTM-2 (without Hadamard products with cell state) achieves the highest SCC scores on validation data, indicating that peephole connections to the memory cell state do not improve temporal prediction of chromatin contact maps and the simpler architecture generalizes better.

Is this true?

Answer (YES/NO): NO